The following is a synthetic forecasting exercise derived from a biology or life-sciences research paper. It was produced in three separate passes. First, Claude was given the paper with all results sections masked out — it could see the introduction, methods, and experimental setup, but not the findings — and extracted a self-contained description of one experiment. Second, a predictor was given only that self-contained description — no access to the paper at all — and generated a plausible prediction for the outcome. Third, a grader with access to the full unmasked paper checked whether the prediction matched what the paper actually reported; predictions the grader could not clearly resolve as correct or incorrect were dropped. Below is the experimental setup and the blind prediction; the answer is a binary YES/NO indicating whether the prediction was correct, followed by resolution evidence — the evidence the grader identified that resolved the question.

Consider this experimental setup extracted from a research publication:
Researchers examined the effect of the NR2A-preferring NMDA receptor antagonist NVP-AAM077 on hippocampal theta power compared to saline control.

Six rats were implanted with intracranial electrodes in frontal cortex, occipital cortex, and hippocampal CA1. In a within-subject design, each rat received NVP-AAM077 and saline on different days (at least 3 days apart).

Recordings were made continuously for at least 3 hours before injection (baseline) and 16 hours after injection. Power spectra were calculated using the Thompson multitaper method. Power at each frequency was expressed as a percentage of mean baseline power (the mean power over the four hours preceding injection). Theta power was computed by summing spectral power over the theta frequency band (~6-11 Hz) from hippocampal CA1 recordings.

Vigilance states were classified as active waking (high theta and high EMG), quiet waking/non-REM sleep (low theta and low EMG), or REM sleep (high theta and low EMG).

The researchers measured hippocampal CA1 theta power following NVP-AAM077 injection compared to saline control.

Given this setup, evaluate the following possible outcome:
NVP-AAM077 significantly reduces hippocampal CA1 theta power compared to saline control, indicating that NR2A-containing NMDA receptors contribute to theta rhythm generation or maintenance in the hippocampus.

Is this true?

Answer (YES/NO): YES